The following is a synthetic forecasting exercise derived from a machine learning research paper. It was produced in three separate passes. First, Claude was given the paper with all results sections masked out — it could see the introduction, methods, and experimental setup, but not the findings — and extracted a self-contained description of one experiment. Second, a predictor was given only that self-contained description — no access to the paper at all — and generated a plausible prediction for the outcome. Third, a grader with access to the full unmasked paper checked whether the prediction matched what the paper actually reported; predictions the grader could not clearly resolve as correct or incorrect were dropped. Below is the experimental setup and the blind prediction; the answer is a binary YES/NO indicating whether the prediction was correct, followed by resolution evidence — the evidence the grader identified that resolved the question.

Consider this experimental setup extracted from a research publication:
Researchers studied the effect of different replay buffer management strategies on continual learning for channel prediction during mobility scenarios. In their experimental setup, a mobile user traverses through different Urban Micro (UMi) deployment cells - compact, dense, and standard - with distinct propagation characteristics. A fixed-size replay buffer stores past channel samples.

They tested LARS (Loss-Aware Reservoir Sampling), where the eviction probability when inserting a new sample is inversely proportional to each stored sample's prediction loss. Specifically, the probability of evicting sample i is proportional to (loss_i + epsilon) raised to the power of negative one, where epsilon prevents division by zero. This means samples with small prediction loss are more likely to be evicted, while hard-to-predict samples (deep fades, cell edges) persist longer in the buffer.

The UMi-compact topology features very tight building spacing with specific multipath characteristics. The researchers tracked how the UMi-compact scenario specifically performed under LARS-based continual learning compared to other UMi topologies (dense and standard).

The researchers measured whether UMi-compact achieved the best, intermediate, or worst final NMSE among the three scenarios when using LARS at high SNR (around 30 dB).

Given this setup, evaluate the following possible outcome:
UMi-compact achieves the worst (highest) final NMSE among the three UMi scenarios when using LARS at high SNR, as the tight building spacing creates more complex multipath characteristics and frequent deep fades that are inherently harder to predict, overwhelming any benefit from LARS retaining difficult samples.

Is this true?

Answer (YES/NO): NO